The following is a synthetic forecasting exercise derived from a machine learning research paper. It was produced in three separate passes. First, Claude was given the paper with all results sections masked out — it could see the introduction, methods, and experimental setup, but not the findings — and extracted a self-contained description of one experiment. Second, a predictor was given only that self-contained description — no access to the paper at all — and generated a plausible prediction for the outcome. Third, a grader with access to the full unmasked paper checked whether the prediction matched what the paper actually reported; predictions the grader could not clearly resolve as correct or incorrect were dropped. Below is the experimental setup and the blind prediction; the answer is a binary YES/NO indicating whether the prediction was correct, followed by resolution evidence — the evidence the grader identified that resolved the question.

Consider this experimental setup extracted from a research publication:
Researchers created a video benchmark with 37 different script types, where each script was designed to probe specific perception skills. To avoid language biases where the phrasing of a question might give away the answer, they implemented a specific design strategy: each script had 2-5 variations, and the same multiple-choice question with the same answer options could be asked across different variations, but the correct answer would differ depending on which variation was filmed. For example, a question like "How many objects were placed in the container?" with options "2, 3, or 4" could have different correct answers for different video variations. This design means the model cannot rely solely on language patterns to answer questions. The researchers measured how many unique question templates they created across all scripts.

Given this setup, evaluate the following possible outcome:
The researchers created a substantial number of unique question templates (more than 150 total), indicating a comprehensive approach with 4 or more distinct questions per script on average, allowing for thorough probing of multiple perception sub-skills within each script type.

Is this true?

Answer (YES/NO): NO